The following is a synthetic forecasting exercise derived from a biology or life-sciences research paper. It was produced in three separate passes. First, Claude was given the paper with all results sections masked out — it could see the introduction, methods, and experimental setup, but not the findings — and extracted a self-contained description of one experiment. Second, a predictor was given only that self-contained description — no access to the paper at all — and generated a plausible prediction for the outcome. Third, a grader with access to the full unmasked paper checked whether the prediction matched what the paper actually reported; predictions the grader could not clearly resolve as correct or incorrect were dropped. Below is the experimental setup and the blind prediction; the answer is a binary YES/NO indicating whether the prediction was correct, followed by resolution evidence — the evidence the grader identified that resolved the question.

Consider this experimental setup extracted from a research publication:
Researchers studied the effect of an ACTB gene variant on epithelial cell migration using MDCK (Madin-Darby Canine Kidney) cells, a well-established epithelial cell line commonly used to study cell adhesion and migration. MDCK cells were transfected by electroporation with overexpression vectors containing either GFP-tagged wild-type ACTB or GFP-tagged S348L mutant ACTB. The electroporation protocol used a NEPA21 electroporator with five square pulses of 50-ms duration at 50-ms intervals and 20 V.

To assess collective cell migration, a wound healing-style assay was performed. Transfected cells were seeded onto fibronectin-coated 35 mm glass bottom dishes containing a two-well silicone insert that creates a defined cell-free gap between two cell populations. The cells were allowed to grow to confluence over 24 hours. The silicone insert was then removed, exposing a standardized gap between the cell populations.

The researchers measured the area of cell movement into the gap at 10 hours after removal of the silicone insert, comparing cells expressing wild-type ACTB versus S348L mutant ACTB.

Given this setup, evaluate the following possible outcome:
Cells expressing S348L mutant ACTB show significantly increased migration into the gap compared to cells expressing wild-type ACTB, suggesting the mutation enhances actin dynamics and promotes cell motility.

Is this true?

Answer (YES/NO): NO